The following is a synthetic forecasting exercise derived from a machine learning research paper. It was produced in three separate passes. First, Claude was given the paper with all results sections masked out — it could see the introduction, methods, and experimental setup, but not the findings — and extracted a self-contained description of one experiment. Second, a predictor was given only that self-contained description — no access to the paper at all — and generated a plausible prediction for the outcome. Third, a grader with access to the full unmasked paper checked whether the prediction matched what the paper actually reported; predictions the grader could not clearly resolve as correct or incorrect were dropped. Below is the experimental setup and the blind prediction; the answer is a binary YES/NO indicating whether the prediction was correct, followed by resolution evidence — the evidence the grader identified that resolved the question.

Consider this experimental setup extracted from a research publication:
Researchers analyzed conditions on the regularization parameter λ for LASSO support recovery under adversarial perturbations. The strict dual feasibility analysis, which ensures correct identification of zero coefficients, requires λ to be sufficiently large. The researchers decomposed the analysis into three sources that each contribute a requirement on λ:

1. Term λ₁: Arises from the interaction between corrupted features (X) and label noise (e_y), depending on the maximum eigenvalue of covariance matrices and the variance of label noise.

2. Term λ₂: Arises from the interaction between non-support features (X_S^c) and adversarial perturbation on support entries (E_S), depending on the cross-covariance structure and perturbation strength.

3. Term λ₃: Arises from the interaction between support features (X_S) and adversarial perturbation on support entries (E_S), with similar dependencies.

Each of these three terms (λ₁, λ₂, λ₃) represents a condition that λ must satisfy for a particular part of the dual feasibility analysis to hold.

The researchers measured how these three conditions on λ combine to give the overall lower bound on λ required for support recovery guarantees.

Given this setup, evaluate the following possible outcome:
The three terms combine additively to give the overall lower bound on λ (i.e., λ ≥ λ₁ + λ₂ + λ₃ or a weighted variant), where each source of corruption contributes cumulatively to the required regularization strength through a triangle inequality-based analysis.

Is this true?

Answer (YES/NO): NO